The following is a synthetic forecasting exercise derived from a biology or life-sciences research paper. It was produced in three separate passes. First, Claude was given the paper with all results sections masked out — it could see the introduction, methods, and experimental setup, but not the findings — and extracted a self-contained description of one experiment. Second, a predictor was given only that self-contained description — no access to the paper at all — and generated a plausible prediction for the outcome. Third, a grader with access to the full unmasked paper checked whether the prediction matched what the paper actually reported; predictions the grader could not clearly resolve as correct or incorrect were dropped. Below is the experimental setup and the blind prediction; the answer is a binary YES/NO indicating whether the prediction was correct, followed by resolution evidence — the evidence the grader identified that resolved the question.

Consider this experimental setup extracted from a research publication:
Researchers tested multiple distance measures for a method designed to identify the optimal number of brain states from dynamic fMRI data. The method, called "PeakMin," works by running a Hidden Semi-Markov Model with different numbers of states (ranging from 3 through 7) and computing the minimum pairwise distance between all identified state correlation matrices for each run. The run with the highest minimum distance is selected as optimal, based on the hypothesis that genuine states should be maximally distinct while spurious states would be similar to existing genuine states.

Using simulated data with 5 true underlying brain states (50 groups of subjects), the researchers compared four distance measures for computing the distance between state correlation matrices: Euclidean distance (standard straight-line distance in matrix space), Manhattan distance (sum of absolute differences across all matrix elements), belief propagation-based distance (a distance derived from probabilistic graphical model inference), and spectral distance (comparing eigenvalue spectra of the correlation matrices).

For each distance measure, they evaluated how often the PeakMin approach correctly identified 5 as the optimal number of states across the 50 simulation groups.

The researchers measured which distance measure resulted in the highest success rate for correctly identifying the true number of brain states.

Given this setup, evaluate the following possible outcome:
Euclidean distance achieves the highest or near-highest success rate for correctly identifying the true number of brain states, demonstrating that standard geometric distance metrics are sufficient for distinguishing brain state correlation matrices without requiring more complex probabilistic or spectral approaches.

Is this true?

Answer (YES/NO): YES